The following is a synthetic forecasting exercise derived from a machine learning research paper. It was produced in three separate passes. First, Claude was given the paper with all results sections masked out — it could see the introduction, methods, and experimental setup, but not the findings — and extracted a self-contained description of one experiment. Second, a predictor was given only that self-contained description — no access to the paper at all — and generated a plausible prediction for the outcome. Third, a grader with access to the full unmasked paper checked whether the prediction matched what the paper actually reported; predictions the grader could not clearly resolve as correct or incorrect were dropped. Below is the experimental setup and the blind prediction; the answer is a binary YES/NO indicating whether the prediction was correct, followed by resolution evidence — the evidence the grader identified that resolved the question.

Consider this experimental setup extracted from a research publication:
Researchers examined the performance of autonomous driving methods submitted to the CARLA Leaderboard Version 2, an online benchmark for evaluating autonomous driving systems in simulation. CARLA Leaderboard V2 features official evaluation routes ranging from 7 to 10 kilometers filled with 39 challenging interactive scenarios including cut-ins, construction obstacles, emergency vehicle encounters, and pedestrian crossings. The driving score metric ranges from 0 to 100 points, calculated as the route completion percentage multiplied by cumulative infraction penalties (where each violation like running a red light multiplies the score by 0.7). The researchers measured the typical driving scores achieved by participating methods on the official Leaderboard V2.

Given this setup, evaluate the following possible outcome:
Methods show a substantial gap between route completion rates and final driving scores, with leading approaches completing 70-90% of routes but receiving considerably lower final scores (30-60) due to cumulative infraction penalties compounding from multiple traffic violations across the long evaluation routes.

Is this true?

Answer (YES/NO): NO